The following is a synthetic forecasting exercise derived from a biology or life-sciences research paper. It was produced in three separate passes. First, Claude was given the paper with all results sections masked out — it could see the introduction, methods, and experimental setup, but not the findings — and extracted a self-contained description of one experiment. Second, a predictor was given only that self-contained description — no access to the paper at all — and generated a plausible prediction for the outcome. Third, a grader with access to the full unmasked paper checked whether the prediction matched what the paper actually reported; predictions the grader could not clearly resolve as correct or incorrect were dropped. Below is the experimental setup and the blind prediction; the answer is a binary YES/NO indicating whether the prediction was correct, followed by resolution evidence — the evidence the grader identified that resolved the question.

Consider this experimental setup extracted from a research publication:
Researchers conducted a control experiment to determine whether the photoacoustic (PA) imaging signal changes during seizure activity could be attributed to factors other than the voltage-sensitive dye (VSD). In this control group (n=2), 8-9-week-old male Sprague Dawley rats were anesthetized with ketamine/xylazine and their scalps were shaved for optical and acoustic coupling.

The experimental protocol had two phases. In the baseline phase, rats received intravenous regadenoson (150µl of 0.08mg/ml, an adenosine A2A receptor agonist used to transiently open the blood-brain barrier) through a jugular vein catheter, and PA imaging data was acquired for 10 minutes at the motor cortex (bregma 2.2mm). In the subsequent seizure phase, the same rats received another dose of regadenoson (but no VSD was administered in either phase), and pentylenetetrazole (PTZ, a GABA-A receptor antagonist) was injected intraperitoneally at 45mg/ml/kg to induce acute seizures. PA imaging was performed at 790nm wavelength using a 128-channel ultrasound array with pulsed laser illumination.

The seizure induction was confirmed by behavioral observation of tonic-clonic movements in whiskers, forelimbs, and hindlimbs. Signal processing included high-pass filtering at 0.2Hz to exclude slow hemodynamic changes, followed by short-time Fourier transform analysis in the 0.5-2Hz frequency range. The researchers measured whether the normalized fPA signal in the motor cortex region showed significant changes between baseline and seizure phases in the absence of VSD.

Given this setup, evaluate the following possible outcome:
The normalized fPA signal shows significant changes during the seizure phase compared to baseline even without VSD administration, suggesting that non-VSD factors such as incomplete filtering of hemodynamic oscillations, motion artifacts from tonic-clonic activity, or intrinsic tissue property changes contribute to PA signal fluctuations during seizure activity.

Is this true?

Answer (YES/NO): NO